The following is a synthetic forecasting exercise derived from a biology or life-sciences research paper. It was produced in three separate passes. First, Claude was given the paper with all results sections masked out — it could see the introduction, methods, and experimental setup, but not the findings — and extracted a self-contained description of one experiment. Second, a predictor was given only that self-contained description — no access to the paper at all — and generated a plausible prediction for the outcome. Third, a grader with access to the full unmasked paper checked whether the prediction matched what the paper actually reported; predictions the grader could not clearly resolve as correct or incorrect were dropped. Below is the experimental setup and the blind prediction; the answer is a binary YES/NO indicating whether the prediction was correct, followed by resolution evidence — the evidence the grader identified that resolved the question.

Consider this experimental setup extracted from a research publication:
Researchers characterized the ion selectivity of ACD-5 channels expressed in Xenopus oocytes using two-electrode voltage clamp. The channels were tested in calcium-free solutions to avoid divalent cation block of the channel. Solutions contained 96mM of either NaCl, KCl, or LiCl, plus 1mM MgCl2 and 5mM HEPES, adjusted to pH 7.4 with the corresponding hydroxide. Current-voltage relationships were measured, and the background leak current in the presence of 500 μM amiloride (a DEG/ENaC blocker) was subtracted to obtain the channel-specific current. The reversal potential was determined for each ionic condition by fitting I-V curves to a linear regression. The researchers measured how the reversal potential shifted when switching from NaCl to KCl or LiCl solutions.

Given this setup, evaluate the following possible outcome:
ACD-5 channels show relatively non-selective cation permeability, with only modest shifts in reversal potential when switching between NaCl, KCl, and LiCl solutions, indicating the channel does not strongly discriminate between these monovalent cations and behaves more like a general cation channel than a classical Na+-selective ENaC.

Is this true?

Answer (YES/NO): NO